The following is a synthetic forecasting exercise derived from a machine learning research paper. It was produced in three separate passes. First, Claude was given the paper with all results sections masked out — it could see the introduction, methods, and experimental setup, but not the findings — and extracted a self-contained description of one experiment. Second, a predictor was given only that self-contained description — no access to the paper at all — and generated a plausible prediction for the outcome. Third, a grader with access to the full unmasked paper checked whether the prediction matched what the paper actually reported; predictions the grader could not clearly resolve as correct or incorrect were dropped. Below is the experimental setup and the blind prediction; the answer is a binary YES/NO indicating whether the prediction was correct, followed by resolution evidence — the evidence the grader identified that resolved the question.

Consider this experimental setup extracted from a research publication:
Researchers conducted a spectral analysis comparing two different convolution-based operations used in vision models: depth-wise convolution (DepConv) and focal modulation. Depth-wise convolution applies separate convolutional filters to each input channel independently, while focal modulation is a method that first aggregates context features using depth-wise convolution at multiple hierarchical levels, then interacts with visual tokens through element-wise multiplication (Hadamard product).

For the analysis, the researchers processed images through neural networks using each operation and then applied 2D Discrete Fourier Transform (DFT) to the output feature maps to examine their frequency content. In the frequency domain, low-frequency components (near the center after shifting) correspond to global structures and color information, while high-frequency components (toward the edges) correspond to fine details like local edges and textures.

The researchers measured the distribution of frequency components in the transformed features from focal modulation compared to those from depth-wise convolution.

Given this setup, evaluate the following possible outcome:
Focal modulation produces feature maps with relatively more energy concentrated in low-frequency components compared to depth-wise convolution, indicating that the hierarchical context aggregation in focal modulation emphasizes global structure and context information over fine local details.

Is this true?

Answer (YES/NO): YES